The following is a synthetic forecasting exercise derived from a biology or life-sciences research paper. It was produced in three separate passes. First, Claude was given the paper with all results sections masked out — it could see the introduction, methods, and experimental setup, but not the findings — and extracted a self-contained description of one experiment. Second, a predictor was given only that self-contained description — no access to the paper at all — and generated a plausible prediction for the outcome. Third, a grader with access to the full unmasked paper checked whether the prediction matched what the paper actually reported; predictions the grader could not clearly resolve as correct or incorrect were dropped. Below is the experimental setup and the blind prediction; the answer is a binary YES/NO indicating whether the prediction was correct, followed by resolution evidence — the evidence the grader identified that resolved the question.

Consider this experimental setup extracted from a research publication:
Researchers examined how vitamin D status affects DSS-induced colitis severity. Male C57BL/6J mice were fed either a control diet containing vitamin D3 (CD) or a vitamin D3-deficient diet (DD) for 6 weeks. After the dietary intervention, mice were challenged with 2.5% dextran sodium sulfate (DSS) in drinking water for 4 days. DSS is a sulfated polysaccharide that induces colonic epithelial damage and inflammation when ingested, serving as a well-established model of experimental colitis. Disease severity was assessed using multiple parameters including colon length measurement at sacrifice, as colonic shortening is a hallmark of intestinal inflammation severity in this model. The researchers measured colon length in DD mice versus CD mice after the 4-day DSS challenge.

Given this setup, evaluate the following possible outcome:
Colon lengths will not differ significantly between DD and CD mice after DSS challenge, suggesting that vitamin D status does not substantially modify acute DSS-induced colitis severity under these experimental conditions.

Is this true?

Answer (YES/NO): NO